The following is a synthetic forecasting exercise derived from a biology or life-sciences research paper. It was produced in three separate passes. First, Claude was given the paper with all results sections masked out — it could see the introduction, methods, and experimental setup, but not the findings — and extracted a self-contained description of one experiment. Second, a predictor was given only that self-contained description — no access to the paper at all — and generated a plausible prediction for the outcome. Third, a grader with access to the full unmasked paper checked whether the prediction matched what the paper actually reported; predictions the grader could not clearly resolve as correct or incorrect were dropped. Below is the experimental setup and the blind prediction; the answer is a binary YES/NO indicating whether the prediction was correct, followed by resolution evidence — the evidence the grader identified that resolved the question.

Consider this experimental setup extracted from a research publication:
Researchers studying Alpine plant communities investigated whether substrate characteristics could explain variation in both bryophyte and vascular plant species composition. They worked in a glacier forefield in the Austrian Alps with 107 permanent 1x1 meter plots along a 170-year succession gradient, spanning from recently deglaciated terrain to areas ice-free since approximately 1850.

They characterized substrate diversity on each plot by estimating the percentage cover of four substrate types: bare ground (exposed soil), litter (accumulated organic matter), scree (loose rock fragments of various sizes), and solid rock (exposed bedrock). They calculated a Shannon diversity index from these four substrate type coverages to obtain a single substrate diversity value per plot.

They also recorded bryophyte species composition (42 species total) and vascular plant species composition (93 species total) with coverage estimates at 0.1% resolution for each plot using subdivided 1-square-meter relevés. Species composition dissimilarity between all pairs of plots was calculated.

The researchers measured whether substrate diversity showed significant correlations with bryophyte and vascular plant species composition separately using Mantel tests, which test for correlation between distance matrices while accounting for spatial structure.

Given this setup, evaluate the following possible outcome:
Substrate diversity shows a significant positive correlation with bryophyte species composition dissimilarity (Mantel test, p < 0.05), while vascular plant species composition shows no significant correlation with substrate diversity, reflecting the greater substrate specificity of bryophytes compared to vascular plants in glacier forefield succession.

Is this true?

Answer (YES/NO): NO